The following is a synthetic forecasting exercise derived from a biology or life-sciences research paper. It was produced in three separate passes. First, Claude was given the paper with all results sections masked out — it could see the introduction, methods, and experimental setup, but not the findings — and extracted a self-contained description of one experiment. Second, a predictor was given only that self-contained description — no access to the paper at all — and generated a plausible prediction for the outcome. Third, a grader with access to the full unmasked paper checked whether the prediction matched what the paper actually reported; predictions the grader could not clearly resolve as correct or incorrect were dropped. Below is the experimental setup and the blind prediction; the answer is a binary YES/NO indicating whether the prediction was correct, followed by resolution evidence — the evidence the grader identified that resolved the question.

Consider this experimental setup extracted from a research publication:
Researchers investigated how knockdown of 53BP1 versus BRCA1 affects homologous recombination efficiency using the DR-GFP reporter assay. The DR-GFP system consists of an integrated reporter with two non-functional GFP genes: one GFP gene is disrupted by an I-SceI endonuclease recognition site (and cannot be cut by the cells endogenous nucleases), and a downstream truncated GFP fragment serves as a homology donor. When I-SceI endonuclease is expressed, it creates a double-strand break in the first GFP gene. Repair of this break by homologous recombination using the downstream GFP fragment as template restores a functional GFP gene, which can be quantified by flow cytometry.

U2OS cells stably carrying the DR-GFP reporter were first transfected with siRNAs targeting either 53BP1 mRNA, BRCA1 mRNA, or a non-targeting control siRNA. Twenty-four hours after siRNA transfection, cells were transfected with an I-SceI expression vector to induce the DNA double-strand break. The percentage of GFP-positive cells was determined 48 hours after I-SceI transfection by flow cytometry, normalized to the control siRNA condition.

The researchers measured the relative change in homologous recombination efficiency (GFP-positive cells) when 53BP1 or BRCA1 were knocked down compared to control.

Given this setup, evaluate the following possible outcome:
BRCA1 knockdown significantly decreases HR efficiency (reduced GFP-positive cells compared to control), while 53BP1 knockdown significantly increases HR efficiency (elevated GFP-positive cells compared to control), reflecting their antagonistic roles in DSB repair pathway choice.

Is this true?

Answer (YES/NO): NO